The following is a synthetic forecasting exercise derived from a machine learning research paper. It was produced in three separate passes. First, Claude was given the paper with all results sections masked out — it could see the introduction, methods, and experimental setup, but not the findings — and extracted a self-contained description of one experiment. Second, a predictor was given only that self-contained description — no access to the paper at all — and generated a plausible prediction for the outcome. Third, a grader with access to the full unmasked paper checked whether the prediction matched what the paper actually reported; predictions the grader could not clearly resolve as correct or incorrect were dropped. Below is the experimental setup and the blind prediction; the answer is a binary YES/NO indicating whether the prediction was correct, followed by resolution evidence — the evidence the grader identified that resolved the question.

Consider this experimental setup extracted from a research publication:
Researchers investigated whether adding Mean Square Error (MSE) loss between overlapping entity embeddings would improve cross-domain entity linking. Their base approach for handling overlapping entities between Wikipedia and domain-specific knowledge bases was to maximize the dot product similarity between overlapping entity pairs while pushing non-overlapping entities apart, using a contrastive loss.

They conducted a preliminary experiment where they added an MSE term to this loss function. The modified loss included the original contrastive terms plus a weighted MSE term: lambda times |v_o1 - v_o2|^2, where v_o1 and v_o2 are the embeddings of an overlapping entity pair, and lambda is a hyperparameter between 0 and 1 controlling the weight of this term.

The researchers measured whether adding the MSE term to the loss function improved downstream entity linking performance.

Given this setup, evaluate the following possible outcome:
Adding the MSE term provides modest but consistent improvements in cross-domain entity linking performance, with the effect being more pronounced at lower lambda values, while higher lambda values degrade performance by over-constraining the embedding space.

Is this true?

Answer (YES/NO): NO